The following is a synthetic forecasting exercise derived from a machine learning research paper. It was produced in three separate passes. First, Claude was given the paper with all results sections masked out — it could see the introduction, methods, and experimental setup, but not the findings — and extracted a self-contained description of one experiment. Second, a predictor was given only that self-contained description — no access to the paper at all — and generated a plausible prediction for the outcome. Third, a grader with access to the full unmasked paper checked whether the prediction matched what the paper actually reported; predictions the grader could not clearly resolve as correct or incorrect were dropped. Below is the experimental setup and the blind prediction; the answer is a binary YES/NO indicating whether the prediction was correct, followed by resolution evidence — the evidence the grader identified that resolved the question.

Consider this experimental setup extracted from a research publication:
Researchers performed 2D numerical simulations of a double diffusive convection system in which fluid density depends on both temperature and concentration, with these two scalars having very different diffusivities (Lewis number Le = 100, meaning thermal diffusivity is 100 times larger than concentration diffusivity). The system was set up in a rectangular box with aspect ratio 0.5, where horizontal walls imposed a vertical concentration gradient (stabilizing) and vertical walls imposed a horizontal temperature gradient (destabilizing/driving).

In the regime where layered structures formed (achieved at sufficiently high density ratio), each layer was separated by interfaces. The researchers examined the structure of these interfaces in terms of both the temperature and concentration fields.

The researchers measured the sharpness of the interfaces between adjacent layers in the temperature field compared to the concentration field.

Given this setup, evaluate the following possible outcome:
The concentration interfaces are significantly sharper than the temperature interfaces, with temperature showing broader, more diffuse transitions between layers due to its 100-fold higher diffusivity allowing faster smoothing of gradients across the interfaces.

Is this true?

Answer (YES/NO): YES